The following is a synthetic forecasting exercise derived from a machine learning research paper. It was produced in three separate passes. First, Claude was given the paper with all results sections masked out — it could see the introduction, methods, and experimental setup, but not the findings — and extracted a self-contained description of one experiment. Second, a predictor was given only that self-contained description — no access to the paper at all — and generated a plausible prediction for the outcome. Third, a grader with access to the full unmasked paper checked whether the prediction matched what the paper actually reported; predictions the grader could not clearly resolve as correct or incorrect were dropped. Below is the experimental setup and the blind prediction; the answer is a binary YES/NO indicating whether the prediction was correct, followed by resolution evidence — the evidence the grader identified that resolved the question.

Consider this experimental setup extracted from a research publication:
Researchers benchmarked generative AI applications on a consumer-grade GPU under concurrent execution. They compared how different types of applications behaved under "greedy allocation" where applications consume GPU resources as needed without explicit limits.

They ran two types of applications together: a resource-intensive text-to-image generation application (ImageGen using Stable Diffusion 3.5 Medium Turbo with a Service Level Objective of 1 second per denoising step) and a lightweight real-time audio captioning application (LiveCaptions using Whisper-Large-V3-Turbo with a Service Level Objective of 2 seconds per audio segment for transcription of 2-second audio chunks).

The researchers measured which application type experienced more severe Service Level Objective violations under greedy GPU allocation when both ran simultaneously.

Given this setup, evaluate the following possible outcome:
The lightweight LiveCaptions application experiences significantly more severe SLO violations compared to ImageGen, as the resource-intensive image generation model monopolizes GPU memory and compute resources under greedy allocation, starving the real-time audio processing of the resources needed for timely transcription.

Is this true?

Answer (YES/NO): YES